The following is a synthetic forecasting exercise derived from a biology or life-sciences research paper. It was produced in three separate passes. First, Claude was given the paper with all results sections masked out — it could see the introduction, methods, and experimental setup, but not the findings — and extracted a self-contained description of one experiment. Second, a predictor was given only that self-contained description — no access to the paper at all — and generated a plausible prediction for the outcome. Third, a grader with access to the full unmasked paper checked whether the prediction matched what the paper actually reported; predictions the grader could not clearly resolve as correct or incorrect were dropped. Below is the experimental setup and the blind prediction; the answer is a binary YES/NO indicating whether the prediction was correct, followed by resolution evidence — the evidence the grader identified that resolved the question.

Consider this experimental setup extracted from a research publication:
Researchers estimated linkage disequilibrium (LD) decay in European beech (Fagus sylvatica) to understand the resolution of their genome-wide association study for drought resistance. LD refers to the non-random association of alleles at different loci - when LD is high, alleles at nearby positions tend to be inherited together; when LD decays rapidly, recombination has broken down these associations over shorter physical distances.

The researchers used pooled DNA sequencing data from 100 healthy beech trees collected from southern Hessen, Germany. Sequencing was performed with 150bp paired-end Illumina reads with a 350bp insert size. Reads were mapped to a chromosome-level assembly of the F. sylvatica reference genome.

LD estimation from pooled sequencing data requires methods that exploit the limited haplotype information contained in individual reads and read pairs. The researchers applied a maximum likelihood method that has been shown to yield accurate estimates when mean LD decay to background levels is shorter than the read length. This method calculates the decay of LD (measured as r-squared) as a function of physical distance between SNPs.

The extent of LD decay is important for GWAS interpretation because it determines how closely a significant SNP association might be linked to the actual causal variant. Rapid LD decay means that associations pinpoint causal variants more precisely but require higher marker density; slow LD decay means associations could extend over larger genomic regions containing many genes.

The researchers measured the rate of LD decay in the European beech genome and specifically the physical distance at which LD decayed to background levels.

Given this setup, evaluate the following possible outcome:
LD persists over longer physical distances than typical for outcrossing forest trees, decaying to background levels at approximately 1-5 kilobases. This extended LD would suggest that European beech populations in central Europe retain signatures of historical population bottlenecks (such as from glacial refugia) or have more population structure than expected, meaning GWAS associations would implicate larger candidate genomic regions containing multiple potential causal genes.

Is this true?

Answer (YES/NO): NO